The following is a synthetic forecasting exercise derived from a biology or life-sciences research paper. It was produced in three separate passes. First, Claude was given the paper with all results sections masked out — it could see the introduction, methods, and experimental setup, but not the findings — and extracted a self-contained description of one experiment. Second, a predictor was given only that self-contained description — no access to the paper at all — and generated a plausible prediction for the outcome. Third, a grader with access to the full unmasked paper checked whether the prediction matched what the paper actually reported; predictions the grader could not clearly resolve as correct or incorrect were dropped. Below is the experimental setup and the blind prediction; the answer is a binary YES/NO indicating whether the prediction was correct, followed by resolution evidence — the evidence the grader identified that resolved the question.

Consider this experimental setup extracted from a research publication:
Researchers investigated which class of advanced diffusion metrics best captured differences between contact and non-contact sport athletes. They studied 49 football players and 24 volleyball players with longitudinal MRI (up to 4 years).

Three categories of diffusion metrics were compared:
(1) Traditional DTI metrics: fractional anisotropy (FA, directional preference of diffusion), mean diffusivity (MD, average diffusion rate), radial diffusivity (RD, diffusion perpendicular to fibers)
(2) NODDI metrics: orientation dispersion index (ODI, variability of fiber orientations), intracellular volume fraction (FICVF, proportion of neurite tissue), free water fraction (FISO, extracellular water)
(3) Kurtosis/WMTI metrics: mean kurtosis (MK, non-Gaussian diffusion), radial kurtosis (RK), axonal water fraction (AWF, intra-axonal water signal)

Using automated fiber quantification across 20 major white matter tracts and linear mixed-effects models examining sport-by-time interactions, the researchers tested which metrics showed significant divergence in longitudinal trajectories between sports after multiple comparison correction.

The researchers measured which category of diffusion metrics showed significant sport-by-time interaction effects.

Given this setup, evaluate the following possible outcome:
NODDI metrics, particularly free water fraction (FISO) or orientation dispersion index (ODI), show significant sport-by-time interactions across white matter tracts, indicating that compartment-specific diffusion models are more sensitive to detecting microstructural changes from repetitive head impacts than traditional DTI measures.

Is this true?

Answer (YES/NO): NO